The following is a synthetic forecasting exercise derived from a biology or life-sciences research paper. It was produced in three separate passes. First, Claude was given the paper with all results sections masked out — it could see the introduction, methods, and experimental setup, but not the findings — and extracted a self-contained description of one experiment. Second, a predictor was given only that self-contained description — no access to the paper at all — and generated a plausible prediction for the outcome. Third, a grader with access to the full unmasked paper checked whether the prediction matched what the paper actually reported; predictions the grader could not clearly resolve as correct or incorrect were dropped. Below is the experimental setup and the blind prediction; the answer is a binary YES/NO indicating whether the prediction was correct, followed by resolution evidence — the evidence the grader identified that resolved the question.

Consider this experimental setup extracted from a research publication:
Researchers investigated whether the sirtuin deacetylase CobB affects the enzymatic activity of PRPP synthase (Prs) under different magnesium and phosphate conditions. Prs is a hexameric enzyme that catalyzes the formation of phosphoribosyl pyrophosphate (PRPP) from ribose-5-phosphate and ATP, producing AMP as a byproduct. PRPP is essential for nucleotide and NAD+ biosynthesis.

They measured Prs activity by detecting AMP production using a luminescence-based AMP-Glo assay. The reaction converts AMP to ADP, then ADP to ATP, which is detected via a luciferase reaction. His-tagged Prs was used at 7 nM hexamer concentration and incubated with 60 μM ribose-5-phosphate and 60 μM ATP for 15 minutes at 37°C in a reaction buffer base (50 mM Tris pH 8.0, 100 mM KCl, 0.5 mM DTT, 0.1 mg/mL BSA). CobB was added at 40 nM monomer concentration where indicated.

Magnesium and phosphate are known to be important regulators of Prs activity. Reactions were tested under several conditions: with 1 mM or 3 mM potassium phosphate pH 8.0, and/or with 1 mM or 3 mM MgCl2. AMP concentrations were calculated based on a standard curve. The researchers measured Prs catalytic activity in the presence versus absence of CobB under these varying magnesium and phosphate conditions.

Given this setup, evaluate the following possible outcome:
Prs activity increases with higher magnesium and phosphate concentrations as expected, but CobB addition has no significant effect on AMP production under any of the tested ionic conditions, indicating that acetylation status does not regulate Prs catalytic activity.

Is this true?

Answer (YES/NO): NO